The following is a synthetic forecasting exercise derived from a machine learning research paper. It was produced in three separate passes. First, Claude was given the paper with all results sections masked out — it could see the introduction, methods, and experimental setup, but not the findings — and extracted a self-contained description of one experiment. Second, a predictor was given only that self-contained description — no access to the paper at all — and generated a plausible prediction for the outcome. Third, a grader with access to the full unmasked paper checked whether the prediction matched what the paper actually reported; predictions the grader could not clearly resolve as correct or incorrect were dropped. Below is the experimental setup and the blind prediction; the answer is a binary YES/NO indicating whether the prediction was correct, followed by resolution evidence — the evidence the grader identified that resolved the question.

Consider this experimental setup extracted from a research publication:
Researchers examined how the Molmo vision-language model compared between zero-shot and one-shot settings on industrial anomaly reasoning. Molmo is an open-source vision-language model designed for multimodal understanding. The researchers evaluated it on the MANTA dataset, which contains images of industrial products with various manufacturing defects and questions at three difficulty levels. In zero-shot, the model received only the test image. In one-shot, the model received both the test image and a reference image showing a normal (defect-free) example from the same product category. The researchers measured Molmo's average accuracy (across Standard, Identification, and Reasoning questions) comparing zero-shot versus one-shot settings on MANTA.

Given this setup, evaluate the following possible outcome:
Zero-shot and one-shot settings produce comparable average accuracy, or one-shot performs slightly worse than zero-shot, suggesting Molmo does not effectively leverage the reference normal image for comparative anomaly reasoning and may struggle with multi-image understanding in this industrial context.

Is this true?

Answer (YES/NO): NO